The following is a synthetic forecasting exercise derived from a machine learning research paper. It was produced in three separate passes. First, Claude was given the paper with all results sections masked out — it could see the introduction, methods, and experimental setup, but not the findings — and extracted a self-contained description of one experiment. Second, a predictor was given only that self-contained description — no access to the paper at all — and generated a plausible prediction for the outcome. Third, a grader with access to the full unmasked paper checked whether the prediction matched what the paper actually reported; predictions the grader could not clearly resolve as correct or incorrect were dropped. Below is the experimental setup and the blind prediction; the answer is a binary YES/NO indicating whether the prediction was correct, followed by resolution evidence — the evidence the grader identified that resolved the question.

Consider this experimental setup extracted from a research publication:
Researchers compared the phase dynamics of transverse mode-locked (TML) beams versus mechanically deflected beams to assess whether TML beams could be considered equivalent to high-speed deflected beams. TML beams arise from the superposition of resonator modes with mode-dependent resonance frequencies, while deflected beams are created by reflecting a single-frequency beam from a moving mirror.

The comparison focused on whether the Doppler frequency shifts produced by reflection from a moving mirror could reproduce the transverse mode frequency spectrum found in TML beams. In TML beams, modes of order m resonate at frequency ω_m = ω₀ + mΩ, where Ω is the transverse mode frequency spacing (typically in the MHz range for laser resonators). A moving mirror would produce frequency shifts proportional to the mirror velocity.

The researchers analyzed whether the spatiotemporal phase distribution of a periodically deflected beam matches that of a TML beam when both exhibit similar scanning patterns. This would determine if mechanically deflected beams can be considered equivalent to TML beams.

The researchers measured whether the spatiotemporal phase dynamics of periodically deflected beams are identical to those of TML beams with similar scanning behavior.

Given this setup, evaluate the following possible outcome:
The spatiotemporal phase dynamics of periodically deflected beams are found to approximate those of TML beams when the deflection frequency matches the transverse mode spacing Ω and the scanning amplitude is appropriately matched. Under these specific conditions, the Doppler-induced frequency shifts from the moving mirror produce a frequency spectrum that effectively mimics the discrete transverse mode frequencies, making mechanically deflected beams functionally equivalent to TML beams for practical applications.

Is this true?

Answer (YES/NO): NO